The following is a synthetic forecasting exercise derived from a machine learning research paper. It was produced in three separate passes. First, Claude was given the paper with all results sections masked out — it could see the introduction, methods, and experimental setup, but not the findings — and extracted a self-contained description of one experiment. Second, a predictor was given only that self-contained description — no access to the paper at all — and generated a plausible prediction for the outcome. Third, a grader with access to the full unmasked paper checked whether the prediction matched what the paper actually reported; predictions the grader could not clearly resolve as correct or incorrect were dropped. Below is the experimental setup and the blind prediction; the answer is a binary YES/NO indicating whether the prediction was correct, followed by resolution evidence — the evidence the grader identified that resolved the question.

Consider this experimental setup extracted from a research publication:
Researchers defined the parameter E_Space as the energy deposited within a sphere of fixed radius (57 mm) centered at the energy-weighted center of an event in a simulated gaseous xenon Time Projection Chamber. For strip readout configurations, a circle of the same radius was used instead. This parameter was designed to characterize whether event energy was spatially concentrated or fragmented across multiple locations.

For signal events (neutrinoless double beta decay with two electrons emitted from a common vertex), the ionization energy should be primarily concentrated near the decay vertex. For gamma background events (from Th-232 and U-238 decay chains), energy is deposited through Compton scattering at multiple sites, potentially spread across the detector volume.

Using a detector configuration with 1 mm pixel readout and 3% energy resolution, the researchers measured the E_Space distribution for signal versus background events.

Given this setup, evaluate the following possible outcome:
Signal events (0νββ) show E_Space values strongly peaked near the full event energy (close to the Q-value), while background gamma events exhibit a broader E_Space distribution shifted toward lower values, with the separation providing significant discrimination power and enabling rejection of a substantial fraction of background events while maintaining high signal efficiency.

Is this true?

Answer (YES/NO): YES